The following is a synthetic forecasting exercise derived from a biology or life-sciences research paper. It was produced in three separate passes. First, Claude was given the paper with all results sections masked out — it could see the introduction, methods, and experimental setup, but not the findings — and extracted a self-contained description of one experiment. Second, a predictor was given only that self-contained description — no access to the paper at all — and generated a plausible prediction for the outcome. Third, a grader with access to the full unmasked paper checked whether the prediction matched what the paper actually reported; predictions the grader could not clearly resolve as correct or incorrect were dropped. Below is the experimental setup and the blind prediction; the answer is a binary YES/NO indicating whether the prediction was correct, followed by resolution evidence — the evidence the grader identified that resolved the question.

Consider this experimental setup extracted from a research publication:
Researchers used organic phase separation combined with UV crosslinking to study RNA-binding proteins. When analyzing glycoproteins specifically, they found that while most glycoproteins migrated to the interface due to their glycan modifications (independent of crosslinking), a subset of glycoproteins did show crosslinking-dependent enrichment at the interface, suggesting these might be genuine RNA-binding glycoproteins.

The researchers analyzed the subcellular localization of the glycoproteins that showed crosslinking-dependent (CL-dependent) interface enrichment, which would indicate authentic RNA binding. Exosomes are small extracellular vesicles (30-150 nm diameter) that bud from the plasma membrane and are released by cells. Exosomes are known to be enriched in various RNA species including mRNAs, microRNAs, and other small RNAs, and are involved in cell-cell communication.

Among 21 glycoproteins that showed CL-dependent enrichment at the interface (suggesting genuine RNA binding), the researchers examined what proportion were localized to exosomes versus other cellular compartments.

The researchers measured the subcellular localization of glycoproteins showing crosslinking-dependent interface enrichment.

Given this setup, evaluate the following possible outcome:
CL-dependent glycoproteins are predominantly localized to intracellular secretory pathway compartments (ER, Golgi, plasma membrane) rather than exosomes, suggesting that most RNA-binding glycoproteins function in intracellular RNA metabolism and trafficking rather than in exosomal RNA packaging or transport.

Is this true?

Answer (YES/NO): NO